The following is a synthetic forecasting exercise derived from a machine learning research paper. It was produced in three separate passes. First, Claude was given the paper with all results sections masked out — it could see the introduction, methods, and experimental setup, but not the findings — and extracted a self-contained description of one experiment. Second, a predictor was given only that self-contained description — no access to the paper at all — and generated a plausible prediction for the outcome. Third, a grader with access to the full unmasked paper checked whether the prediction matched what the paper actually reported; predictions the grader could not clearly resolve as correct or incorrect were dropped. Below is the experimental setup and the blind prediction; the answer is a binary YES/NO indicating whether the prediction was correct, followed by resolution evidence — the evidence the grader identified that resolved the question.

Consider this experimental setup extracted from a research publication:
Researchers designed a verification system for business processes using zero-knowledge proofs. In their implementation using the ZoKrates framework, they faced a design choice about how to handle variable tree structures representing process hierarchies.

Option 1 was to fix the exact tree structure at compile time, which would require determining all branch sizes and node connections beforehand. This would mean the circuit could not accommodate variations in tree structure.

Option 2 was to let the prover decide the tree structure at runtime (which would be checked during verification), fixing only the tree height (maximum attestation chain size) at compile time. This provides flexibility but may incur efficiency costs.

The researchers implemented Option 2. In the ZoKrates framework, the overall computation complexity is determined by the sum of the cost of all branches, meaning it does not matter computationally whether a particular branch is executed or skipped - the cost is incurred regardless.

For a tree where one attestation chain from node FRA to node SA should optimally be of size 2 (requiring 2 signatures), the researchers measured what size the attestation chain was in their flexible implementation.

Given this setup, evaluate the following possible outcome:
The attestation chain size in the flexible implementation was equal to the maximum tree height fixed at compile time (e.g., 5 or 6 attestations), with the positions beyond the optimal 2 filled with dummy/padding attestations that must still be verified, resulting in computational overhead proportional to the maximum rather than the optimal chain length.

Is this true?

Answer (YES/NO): NO